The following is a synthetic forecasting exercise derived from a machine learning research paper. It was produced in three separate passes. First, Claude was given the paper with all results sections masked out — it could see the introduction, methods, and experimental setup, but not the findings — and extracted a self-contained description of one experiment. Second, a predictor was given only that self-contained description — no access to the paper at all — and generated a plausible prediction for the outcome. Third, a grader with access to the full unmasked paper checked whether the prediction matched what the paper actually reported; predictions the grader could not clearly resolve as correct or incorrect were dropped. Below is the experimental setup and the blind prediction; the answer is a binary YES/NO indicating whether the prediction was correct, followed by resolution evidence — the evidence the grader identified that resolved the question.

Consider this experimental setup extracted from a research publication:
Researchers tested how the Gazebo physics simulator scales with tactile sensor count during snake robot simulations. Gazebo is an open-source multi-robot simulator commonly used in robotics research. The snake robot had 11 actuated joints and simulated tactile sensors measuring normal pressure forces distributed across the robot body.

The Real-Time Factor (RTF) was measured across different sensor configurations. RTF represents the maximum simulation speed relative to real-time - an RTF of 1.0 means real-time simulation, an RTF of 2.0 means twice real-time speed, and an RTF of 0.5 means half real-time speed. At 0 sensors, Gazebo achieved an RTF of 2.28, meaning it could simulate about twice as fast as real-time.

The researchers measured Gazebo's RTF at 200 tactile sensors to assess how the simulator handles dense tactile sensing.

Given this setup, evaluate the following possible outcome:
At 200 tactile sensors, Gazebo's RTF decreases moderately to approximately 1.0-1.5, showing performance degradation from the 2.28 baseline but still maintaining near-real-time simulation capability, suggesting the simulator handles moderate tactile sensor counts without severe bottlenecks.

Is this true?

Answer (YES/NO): NO